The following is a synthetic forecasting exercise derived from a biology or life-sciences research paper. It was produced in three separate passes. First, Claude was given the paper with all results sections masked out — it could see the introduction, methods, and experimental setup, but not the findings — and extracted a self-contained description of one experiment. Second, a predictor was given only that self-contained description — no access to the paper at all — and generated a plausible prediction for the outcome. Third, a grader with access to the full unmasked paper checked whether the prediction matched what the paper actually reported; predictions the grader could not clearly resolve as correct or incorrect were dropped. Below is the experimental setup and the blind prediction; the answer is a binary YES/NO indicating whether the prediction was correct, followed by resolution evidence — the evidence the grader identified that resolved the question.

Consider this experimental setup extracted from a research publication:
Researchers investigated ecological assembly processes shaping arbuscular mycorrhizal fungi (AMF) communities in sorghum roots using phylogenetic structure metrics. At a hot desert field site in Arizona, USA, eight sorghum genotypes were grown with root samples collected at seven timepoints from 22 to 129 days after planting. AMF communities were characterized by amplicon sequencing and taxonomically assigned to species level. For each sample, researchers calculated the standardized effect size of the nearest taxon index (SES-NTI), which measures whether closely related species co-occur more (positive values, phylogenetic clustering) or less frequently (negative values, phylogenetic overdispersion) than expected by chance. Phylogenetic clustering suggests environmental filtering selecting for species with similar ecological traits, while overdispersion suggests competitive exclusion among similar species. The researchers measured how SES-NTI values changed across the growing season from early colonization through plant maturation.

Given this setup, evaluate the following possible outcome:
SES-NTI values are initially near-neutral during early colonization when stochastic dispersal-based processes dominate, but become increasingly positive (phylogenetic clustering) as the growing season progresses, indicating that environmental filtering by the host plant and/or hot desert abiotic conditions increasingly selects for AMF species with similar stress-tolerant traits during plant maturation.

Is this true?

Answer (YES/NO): NO